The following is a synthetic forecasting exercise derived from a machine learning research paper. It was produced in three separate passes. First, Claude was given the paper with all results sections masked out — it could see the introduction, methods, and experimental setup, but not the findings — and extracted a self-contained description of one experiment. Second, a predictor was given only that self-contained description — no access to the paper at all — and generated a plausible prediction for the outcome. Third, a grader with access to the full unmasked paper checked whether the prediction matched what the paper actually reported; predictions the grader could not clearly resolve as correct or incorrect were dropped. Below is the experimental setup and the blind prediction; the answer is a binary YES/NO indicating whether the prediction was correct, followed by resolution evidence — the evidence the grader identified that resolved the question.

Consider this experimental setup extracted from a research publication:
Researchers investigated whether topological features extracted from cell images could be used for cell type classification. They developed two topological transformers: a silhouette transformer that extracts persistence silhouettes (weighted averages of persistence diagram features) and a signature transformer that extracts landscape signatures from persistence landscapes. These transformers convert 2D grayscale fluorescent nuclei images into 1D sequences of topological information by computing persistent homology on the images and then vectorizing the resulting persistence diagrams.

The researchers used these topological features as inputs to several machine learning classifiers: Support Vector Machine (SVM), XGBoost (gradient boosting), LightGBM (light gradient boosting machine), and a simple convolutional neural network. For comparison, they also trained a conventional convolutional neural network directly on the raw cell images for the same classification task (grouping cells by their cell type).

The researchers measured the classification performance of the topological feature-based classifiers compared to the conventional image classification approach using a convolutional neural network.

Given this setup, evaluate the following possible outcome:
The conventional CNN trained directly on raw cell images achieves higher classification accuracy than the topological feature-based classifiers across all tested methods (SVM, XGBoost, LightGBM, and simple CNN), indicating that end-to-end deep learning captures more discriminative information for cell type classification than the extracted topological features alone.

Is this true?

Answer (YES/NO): YES